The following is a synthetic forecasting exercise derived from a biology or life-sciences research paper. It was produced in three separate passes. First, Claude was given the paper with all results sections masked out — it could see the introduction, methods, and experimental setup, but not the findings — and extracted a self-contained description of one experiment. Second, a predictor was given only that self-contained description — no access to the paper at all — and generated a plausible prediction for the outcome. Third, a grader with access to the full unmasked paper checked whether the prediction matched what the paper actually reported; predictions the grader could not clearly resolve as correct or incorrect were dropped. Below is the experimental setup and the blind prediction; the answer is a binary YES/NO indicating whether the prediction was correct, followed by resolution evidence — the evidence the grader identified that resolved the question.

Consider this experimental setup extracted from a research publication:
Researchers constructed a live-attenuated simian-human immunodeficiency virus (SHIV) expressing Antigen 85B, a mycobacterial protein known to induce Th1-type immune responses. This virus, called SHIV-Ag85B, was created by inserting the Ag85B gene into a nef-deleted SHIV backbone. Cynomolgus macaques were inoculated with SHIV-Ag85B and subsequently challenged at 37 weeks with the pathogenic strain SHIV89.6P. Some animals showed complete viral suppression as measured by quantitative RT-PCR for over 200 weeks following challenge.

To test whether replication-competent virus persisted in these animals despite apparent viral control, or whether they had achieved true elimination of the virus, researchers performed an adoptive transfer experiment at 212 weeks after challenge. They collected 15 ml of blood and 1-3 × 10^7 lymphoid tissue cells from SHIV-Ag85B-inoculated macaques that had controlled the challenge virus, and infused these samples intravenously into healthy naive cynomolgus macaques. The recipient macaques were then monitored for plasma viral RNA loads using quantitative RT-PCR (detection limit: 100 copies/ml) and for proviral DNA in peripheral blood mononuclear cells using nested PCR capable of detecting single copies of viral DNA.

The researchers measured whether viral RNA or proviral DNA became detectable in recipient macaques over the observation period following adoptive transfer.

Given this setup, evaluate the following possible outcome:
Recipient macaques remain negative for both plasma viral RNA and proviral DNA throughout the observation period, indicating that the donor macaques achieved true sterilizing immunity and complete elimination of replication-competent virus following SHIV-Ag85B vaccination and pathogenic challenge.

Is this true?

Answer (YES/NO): NO